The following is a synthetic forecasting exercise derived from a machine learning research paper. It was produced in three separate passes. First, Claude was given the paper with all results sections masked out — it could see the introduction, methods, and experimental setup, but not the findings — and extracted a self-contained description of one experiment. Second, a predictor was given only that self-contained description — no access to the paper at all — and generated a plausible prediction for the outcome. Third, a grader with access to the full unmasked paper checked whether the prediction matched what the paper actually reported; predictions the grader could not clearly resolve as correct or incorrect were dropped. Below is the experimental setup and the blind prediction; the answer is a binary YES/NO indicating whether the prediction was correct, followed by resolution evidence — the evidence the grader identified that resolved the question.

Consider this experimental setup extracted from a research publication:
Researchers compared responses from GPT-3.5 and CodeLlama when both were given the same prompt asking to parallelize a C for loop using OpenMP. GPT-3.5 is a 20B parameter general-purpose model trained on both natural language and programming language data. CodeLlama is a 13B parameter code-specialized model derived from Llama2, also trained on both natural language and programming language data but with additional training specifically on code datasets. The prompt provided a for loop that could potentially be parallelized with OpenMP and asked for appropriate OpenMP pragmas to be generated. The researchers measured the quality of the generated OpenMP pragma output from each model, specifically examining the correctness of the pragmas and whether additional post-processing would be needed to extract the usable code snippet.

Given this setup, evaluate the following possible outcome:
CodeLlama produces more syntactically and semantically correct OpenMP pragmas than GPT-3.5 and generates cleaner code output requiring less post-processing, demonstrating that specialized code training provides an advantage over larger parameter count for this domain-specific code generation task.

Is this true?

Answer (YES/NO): NO